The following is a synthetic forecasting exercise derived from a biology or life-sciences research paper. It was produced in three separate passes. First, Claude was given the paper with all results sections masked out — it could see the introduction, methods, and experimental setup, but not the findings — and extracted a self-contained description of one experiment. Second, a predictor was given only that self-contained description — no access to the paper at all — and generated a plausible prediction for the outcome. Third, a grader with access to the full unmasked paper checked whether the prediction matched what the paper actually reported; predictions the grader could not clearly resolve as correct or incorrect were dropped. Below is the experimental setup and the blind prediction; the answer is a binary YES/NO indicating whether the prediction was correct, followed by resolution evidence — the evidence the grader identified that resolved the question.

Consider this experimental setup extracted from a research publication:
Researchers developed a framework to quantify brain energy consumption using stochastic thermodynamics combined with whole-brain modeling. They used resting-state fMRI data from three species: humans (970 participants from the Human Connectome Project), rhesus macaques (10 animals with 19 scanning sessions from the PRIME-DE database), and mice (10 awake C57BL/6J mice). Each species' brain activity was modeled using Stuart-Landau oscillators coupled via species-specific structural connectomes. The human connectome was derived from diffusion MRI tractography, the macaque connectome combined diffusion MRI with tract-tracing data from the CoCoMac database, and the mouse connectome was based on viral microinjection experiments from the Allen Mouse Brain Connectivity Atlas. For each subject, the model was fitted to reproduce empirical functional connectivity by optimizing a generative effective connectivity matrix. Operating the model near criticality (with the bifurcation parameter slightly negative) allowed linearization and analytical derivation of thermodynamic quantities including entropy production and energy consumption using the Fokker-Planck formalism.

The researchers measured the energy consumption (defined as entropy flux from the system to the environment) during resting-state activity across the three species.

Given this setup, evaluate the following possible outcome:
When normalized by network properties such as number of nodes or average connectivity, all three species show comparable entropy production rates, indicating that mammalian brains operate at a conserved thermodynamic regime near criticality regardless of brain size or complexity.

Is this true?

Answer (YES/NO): NO